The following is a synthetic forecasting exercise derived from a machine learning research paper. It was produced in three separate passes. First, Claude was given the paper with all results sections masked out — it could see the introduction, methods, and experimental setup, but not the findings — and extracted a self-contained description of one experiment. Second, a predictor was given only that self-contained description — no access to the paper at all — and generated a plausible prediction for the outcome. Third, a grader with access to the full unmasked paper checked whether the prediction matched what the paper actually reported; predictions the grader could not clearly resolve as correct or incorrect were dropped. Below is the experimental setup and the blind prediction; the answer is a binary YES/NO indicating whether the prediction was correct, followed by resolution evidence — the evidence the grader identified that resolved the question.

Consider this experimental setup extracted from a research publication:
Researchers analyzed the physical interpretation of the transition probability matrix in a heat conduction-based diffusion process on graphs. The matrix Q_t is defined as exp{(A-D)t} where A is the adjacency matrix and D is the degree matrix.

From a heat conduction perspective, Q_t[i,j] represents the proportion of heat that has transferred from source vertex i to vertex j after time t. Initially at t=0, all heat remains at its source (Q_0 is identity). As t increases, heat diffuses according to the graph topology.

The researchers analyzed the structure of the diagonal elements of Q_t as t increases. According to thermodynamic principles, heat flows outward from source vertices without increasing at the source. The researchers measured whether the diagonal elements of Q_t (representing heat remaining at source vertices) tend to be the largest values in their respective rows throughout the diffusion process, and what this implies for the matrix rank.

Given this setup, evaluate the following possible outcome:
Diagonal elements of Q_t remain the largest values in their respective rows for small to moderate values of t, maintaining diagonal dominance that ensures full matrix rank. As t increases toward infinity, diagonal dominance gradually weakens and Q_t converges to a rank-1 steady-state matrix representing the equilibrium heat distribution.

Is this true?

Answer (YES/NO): NO